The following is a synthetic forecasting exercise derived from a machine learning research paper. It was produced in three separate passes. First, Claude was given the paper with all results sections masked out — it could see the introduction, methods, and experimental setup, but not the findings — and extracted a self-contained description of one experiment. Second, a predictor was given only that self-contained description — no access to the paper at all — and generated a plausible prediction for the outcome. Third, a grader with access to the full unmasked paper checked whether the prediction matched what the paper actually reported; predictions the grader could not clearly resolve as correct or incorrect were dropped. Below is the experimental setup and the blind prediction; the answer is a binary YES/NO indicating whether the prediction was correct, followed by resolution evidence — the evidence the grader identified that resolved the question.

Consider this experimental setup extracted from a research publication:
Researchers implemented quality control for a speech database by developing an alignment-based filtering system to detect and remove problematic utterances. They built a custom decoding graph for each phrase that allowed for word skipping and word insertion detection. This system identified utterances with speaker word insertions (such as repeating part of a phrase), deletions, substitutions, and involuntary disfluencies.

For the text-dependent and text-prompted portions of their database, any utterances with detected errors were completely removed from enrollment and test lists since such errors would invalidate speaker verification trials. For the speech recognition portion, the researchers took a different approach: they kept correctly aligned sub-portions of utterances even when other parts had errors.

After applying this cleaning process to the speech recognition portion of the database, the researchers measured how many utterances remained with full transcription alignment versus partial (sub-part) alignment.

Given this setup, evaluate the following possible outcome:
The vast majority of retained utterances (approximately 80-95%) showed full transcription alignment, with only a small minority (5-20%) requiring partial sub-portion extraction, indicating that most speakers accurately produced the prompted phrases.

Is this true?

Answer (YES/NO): YES